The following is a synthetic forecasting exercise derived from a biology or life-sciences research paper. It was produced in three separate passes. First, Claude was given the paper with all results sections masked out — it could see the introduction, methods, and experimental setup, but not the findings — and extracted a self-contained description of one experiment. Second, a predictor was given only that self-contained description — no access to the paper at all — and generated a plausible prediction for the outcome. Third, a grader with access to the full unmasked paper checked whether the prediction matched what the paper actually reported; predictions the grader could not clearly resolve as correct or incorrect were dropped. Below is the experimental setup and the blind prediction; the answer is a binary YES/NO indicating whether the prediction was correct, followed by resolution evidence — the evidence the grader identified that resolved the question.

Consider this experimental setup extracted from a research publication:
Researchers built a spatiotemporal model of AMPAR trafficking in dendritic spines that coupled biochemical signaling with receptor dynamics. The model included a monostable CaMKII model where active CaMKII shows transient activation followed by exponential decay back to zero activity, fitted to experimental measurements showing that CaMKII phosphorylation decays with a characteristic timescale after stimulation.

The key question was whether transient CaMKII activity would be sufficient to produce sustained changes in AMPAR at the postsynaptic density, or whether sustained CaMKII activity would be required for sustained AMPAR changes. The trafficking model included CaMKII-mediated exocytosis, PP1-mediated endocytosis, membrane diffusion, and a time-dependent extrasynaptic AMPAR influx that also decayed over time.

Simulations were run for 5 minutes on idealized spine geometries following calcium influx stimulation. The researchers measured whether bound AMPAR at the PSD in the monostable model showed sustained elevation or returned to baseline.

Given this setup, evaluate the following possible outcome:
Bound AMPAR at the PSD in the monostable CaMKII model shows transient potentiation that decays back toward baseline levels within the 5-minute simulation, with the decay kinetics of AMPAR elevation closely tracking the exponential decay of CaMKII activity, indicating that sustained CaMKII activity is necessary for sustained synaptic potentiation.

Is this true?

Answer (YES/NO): NO